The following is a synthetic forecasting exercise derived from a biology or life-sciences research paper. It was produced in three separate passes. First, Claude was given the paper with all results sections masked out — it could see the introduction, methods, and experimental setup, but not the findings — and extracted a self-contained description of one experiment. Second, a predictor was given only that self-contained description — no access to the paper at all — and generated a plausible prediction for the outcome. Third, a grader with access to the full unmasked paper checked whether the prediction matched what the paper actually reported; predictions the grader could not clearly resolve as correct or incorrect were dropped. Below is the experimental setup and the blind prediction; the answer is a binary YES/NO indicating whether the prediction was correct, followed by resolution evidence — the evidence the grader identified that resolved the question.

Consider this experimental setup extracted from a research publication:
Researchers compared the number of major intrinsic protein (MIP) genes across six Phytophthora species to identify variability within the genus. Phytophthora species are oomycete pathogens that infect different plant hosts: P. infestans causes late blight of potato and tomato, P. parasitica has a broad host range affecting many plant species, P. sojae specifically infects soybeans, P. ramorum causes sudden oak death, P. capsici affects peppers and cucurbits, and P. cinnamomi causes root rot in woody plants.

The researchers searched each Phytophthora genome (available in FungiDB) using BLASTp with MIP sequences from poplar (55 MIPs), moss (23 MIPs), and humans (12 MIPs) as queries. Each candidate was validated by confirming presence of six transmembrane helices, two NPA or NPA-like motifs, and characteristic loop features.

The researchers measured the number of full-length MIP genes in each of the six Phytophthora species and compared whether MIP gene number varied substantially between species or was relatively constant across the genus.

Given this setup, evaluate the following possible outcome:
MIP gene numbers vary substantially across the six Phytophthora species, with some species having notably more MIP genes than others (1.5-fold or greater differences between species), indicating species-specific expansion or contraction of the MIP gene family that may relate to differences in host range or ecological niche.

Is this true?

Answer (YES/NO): YES